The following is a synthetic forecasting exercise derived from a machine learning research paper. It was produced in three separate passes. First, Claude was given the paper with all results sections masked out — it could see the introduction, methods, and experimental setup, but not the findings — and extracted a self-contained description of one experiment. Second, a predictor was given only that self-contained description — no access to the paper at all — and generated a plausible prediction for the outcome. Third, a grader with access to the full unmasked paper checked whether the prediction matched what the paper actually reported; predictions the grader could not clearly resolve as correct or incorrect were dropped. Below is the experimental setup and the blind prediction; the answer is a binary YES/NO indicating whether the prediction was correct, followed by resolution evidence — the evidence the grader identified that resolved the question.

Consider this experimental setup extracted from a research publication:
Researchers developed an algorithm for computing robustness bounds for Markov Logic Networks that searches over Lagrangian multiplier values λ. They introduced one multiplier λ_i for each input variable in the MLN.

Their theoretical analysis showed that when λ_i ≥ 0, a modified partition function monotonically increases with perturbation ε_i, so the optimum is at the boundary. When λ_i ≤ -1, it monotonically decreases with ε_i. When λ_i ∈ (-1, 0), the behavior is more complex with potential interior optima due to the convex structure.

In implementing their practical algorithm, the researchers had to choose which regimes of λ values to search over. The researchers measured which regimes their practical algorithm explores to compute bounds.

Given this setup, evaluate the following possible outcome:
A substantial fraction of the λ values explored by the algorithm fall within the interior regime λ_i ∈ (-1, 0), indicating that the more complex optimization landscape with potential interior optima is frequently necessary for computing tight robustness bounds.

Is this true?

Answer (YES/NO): NO